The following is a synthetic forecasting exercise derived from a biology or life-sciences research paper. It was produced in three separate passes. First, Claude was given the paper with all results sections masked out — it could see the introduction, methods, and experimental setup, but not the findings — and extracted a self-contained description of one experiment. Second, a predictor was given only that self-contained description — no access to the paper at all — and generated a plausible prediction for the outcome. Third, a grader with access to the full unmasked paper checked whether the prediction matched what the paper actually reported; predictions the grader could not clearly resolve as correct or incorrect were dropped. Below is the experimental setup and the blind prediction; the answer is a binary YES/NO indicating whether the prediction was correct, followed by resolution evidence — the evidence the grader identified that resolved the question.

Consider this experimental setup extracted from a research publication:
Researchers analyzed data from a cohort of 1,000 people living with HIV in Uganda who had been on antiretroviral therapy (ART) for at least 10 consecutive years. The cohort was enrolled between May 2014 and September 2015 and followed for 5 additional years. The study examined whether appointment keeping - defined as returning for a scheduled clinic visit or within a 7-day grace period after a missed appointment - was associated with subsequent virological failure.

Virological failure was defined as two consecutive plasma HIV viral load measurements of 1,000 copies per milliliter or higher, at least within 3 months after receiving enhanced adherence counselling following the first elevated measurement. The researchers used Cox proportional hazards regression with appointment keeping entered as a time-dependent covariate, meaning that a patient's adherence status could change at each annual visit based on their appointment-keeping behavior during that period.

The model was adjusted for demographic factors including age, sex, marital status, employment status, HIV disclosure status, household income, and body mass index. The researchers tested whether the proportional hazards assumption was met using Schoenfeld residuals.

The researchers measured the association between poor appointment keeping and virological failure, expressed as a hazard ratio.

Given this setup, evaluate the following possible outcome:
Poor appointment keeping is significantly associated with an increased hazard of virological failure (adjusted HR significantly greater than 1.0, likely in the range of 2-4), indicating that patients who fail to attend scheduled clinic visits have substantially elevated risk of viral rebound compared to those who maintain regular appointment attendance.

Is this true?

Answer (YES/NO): NO